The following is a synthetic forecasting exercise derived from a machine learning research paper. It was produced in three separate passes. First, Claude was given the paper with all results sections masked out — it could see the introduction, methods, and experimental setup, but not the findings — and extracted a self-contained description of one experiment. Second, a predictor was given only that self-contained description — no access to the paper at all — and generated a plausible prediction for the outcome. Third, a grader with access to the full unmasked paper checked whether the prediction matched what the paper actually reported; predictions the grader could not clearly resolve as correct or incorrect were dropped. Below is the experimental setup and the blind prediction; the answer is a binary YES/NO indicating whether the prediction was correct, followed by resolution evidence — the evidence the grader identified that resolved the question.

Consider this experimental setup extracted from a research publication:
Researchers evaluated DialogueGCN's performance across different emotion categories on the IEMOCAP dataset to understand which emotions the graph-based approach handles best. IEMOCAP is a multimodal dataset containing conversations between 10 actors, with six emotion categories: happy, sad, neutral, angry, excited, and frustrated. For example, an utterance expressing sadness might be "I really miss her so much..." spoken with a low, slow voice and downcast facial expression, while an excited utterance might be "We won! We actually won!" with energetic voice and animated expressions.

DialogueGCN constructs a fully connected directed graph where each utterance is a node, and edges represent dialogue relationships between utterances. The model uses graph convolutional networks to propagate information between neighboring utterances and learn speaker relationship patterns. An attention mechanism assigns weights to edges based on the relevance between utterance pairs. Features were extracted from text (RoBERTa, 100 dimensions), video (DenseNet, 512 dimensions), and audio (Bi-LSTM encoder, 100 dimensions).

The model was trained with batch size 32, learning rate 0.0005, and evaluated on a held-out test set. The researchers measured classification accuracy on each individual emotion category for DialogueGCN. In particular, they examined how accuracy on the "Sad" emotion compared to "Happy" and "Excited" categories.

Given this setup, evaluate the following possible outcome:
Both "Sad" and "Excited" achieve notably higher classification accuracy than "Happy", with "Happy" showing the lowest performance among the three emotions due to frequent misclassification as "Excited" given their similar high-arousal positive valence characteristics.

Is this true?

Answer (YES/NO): YES